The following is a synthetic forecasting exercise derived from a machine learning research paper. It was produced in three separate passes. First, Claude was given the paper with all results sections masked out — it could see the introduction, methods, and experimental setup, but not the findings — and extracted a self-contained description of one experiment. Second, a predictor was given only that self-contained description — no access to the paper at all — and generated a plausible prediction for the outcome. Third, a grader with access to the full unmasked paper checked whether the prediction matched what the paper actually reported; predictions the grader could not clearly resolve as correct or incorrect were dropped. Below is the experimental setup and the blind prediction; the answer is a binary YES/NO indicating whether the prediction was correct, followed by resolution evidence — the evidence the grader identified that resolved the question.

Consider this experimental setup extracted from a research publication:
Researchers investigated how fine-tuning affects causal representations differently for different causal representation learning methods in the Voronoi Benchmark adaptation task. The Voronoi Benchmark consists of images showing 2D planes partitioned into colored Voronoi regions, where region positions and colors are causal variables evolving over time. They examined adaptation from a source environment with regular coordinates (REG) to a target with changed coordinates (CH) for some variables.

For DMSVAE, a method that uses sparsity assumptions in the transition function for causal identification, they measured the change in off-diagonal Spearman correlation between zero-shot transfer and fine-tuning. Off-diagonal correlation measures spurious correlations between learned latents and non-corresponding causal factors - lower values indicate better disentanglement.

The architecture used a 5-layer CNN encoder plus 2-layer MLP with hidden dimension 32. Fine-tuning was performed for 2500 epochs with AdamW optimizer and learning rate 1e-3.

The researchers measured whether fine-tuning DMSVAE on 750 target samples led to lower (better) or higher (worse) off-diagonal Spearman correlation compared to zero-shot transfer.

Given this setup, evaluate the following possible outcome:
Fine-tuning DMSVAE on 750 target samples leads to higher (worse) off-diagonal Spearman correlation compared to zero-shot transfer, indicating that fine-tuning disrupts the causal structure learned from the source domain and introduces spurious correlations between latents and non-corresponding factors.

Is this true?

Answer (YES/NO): YES